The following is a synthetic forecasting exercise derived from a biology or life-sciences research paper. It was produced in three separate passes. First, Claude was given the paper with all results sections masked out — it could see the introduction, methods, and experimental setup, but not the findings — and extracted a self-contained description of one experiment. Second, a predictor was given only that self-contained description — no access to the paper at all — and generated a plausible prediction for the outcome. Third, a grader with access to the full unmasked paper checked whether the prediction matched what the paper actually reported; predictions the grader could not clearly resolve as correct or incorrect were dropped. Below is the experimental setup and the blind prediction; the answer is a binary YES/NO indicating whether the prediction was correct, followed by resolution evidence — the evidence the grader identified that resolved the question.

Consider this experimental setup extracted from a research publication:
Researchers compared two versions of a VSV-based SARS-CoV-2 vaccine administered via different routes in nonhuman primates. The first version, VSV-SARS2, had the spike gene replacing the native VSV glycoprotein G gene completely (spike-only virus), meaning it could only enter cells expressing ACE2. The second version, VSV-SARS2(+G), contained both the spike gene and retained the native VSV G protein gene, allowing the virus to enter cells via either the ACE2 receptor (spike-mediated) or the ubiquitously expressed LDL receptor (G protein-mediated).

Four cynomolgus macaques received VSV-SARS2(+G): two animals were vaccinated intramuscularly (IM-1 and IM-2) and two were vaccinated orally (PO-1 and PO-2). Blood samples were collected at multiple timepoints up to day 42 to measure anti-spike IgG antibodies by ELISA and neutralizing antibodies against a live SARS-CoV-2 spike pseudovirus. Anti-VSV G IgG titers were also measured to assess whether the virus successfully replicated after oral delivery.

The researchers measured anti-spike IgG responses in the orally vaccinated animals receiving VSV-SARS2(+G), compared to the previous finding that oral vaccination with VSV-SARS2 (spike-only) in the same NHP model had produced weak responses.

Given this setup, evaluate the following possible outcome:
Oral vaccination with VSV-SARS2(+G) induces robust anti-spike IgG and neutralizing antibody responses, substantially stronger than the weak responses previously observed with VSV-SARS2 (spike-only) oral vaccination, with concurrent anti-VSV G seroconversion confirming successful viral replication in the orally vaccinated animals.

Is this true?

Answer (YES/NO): NO